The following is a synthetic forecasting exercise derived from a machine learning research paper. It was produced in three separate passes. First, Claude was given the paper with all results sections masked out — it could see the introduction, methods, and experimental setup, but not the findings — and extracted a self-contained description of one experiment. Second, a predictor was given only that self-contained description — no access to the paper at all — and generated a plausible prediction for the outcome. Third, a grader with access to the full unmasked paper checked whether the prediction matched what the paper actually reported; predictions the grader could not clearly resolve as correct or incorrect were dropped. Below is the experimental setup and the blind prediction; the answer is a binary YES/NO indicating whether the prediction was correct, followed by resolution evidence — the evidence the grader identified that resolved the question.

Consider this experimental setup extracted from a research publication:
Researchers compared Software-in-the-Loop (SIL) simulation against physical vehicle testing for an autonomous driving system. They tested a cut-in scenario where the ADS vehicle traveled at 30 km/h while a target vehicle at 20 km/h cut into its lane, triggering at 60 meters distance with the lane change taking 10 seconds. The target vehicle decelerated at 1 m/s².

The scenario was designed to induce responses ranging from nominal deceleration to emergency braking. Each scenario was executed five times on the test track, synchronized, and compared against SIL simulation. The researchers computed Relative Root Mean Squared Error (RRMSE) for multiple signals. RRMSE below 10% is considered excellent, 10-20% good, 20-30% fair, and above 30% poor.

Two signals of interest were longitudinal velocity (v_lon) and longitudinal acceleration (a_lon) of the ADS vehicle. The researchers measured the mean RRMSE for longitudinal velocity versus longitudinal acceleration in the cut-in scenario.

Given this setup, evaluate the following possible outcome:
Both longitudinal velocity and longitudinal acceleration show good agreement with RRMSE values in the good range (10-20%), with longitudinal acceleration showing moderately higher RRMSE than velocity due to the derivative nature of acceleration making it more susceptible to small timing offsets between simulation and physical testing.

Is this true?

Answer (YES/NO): NO